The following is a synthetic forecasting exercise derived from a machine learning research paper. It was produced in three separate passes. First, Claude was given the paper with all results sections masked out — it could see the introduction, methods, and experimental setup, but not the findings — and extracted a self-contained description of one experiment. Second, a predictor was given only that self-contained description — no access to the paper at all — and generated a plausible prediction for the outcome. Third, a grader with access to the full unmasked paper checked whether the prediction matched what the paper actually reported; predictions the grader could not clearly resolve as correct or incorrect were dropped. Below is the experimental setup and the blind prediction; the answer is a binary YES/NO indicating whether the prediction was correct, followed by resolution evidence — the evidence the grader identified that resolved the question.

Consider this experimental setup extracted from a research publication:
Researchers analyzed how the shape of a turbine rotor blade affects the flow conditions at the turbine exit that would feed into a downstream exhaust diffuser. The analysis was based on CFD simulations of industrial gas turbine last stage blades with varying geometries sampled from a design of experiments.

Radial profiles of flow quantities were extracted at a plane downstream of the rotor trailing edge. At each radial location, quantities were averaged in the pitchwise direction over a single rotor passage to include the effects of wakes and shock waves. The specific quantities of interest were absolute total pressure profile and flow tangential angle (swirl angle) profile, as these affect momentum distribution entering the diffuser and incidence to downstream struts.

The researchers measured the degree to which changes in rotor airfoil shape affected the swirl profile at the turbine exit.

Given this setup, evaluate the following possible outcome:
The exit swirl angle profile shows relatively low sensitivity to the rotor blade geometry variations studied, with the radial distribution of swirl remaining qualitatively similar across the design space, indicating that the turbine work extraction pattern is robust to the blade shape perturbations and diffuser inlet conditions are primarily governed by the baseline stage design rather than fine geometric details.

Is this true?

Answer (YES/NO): NO